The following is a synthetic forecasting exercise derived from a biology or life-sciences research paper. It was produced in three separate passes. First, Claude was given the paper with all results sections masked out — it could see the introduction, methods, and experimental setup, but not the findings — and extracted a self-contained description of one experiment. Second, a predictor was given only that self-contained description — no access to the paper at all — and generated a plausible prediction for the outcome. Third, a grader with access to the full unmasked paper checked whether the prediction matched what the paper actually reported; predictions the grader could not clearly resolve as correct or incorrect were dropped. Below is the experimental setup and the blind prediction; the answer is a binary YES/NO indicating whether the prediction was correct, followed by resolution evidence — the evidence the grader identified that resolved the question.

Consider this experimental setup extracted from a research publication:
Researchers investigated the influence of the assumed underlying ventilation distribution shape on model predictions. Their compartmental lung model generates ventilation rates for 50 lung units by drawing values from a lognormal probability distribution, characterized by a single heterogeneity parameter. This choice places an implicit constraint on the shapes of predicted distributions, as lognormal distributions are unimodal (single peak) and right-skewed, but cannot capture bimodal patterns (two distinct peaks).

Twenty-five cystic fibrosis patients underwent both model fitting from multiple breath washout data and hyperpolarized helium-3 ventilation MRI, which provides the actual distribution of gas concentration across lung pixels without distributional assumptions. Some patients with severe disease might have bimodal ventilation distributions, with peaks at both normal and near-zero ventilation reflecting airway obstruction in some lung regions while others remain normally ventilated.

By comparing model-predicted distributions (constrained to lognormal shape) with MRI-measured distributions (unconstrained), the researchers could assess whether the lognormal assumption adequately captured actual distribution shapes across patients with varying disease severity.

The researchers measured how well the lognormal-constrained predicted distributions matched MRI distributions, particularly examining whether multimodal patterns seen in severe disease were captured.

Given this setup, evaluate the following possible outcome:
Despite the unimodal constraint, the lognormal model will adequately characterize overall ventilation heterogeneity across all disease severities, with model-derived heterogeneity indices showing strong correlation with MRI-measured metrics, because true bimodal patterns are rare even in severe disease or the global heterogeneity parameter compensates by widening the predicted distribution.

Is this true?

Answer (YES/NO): YES